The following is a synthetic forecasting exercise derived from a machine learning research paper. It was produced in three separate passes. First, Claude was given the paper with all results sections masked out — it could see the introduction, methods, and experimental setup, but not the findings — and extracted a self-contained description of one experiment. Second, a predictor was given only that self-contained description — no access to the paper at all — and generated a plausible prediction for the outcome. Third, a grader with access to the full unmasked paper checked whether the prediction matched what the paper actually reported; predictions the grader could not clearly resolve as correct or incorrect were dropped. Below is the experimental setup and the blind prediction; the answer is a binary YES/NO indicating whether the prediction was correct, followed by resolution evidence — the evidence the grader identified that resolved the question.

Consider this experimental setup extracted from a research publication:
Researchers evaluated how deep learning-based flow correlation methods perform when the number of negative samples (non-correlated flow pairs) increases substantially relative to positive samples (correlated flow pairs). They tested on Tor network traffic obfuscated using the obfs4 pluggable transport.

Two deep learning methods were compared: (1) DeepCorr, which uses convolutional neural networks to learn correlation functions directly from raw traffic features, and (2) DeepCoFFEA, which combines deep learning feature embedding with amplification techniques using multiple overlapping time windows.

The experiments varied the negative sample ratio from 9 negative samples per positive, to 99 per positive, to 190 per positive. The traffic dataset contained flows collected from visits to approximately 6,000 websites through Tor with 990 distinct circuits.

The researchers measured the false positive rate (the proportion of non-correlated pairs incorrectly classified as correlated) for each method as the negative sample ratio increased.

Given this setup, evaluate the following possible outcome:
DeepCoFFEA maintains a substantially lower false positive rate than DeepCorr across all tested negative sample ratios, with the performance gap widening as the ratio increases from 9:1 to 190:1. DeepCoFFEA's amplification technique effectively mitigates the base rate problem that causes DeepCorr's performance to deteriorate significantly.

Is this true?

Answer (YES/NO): NO